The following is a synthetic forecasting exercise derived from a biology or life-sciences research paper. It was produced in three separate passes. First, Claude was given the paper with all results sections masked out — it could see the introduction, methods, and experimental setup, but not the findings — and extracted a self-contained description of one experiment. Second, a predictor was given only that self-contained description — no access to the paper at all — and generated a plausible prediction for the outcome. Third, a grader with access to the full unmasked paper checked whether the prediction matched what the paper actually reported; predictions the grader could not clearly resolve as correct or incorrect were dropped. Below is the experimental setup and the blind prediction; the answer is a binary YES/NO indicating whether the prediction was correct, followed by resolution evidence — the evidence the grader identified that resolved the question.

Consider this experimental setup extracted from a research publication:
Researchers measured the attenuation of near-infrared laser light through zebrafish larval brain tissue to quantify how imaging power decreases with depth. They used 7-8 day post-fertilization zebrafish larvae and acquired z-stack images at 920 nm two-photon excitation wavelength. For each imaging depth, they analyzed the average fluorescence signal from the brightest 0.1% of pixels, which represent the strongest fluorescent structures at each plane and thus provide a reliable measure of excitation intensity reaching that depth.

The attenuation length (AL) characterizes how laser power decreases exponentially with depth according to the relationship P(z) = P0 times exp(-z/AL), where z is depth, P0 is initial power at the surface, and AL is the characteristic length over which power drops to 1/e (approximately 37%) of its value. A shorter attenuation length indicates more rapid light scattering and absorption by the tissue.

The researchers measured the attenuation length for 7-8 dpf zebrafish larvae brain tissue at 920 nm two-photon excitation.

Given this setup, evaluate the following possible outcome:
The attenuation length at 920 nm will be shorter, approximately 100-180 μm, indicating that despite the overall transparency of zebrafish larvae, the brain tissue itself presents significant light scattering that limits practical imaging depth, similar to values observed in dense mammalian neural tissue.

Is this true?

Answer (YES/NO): NO